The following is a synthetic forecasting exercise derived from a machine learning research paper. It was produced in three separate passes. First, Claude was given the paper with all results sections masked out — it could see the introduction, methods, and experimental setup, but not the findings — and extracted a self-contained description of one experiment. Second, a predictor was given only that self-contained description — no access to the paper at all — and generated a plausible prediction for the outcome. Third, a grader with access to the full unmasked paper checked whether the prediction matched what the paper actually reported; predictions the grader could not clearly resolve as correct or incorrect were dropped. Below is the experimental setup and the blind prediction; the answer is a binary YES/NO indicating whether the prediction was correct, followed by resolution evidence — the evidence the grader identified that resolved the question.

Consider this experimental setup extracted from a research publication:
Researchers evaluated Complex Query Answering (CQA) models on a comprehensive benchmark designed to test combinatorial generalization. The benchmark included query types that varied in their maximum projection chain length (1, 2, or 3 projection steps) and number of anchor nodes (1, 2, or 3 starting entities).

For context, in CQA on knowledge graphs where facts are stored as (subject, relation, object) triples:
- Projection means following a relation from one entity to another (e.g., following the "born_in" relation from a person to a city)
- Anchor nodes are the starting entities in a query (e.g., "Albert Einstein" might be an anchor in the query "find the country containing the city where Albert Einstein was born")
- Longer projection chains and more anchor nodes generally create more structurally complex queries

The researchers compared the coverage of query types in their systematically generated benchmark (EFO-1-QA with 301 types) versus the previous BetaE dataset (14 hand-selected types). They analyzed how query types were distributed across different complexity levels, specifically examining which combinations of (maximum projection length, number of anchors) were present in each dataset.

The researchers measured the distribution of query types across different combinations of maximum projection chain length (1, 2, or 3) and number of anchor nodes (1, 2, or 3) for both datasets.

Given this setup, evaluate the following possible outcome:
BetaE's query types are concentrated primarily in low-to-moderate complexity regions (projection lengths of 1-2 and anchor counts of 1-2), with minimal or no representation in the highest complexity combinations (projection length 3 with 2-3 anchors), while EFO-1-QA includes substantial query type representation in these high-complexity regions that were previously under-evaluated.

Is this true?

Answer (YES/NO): YES